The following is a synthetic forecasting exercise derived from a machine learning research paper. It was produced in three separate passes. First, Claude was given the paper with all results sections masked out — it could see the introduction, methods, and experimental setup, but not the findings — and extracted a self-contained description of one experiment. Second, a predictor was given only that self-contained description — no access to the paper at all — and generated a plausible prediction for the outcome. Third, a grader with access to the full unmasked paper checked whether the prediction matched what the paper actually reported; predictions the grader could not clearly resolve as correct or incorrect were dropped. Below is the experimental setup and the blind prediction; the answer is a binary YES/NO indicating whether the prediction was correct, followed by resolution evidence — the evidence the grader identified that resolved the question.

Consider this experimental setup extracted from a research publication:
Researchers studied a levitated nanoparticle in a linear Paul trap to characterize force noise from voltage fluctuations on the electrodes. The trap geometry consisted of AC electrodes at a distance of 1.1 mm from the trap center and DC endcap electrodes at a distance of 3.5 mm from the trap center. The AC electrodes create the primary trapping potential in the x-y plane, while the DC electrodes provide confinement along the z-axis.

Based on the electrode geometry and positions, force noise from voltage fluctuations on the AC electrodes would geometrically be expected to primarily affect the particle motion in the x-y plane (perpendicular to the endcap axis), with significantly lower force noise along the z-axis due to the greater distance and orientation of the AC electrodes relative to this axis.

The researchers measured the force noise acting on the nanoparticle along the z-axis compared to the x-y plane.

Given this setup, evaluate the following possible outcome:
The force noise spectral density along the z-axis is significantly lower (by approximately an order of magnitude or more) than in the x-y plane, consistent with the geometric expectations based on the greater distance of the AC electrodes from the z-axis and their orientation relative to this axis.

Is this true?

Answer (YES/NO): NO